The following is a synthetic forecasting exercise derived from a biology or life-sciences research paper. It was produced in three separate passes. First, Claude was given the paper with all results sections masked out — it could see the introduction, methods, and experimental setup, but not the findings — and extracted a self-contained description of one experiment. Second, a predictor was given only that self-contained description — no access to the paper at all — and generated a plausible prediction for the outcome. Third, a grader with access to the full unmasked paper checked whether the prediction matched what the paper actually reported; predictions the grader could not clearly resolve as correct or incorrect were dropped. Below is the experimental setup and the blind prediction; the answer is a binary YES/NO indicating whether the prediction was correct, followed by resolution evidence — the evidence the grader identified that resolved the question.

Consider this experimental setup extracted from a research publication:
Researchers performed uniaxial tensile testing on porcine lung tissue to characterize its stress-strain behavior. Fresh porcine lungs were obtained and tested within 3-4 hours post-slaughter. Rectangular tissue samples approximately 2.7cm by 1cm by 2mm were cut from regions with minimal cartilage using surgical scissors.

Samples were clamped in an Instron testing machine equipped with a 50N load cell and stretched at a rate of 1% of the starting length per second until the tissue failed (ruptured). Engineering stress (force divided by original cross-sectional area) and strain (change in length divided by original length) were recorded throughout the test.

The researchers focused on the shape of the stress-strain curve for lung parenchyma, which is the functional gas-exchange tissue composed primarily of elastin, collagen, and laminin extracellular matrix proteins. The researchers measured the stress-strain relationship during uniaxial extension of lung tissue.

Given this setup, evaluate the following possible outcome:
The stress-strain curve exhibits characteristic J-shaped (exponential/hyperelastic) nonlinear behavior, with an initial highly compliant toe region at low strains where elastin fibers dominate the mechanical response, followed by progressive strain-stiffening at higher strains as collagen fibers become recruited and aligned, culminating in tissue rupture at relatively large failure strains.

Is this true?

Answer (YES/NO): YES